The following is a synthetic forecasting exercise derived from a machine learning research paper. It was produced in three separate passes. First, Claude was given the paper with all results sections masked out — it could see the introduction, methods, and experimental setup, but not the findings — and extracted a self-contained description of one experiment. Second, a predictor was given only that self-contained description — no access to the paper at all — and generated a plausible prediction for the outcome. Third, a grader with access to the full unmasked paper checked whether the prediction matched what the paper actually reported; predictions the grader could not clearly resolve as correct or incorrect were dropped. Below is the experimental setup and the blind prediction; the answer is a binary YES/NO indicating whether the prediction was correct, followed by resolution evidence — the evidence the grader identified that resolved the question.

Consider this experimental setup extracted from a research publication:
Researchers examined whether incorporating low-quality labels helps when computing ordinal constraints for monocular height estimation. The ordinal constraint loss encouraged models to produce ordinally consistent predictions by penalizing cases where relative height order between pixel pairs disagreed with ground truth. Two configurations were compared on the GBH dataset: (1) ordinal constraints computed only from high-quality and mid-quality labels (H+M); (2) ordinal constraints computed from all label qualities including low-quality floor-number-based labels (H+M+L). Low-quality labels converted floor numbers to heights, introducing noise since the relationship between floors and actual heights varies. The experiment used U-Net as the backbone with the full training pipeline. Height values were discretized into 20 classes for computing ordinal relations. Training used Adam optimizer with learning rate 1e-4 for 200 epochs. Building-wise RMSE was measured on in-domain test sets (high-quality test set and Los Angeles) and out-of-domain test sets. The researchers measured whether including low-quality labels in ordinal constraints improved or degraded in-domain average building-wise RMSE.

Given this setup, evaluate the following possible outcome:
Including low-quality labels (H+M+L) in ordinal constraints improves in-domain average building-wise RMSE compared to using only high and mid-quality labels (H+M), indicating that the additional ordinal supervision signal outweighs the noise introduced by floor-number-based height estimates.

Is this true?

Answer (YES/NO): YES